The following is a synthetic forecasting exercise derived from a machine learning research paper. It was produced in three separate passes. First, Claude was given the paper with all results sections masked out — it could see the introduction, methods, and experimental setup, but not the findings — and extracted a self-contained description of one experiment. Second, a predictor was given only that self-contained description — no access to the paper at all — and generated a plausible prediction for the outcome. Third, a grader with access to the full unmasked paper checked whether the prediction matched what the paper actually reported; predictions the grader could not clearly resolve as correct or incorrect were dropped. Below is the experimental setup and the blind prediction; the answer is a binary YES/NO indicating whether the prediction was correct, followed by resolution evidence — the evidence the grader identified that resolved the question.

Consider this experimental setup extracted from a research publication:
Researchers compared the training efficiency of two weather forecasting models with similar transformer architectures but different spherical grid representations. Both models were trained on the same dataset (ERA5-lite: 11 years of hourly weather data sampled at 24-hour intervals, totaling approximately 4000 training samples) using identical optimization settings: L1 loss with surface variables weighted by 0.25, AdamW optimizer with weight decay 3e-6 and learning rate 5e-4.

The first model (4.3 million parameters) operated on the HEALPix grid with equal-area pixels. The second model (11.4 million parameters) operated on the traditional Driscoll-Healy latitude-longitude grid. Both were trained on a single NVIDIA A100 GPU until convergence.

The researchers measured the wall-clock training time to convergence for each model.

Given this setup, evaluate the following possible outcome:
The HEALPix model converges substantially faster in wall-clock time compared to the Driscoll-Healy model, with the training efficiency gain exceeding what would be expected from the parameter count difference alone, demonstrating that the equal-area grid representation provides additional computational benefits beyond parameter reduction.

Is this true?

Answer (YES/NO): NO